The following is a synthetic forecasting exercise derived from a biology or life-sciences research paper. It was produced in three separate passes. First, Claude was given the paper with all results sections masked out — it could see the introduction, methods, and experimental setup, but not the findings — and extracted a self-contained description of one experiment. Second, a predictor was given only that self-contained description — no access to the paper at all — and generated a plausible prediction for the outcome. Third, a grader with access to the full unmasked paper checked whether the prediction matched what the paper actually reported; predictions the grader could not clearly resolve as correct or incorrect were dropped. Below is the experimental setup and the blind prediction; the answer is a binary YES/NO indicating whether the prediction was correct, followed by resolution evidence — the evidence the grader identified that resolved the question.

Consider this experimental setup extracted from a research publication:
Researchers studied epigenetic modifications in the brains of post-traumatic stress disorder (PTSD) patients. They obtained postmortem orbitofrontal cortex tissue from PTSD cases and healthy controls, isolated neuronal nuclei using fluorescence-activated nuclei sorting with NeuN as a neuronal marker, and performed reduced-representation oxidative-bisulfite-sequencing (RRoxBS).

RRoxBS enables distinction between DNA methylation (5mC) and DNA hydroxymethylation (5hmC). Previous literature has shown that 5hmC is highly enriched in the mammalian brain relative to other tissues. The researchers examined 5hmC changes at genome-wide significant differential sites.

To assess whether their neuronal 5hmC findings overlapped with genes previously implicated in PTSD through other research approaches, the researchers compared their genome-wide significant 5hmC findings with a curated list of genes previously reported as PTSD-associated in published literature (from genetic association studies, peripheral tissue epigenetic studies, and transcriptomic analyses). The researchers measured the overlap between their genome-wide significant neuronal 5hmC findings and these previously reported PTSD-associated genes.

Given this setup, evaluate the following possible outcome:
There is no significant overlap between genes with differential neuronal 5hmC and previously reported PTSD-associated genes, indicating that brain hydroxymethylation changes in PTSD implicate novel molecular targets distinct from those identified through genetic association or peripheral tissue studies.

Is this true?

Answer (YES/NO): NO